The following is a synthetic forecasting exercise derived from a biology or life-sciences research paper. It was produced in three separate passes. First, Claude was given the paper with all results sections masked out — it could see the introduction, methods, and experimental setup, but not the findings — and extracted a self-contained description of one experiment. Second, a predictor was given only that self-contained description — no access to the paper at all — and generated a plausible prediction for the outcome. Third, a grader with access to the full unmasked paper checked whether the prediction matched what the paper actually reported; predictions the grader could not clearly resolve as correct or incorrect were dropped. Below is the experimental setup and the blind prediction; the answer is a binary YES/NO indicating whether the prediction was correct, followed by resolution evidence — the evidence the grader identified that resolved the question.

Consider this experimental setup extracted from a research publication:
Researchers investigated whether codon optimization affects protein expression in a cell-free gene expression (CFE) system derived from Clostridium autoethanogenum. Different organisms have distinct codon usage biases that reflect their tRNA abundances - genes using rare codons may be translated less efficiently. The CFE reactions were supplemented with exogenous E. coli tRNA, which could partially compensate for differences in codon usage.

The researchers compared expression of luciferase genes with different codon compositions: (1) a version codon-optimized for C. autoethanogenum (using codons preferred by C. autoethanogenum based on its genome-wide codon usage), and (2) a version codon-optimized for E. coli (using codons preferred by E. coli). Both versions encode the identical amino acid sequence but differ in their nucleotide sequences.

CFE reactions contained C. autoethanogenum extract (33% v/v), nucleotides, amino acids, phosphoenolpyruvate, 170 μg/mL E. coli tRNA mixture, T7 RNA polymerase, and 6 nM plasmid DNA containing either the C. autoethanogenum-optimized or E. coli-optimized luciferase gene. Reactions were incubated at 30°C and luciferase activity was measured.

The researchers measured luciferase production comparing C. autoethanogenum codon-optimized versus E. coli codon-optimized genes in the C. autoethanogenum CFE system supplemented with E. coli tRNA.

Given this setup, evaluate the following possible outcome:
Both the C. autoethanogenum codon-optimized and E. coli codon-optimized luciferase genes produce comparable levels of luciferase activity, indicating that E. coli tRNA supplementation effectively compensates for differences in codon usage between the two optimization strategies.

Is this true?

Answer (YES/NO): NO